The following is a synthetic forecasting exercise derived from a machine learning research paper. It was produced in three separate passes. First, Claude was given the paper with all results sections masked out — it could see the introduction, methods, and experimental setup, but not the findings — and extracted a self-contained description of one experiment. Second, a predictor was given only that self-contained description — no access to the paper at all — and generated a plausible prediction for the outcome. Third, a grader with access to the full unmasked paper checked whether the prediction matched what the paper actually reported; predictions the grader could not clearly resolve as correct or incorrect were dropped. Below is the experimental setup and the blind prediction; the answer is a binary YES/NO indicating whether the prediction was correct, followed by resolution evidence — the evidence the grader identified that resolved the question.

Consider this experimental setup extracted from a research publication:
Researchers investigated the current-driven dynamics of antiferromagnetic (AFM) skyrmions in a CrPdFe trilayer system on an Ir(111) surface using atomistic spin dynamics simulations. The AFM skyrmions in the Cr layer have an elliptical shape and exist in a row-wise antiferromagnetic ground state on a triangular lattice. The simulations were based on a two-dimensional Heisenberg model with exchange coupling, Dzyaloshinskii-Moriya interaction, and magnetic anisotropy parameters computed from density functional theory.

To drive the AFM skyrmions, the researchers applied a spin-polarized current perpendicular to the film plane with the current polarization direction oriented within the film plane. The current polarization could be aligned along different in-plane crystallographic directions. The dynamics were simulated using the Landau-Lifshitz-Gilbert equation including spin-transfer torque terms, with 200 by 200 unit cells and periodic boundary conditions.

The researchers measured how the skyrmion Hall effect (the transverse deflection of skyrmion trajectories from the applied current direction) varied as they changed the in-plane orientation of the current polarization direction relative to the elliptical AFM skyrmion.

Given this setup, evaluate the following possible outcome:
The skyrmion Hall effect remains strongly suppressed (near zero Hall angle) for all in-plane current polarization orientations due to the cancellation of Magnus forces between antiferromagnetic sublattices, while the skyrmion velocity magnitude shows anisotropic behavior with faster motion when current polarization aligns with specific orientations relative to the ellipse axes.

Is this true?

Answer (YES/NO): NO